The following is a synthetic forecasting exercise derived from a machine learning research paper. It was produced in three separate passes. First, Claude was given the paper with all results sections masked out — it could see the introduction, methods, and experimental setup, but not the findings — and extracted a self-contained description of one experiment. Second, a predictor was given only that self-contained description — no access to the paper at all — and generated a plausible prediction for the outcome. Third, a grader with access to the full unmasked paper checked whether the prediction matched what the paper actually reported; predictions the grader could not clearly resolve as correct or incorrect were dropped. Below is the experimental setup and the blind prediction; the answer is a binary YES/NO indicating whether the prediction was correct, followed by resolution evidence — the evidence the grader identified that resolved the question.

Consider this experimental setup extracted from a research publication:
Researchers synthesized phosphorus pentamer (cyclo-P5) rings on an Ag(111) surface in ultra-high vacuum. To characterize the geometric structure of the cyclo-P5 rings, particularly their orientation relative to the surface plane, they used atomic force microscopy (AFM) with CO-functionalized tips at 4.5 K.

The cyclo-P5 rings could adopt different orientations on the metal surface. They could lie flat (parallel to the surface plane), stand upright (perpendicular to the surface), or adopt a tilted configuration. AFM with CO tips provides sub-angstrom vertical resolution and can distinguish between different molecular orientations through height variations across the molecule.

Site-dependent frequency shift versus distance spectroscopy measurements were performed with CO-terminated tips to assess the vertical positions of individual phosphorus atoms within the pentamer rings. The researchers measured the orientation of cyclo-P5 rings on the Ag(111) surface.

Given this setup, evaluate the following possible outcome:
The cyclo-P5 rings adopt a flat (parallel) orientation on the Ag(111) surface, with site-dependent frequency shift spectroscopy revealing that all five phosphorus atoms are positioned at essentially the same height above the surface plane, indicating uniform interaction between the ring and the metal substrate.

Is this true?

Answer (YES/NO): YES